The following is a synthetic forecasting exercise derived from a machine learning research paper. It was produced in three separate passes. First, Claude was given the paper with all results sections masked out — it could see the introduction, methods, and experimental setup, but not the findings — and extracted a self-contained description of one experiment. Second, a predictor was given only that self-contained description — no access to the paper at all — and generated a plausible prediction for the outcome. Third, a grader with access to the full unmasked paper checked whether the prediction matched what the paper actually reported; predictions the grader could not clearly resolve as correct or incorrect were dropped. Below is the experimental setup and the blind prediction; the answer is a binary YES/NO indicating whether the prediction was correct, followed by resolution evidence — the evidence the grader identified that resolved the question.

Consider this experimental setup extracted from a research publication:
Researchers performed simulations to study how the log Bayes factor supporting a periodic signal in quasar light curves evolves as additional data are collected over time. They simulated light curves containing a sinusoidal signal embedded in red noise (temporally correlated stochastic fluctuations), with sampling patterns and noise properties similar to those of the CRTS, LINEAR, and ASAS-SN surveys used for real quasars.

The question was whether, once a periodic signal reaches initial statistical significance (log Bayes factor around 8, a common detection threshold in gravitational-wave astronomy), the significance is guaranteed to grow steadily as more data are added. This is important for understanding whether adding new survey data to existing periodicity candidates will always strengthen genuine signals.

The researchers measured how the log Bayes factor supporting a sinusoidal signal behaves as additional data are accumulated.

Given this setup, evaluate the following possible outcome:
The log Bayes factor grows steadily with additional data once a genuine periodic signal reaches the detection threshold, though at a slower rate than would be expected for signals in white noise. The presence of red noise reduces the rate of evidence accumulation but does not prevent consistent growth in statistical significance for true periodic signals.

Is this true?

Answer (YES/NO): NO